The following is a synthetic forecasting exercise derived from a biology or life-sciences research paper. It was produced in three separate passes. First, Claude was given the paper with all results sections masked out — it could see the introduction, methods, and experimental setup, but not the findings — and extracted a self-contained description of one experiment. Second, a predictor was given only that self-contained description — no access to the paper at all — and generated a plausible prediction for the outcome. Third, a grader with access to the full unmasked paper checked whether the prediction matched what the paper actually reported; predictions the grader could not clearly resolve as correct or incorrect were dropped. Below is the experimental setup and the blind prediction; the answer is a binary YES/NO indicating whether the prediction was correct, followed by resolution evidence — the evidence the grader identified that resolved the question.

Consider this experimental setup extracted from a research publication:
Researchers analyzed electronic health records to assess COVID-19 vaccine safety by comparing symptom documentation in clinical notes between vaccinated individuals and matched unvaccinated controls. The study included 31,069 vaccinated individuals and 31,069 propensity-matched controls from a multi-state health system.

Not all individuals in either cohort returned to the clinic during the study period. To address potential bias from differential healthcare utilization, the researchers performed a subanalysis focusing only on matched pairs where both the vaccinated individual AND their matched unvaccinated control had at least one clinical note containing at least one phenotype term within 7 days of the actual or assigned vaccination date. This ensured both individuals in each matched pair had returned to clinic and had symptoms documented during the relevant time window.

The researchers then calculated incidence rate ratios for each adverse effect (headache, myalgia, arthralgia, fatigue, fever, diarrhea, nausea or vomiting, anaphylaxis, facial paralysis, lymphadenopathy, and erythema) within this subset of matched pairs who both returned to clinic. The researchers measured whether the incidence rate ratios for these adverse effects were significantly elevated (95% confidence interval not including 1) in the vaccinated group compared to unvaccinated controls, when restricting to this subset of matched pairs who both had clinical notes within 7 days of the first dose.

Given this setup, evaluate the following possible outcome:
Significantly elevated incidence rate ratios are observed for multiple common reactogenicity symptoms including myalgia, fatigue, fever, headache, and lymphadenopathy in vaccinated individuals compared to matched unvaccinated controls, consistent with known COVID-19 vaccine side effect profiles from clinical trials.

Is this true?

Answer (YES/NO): NO